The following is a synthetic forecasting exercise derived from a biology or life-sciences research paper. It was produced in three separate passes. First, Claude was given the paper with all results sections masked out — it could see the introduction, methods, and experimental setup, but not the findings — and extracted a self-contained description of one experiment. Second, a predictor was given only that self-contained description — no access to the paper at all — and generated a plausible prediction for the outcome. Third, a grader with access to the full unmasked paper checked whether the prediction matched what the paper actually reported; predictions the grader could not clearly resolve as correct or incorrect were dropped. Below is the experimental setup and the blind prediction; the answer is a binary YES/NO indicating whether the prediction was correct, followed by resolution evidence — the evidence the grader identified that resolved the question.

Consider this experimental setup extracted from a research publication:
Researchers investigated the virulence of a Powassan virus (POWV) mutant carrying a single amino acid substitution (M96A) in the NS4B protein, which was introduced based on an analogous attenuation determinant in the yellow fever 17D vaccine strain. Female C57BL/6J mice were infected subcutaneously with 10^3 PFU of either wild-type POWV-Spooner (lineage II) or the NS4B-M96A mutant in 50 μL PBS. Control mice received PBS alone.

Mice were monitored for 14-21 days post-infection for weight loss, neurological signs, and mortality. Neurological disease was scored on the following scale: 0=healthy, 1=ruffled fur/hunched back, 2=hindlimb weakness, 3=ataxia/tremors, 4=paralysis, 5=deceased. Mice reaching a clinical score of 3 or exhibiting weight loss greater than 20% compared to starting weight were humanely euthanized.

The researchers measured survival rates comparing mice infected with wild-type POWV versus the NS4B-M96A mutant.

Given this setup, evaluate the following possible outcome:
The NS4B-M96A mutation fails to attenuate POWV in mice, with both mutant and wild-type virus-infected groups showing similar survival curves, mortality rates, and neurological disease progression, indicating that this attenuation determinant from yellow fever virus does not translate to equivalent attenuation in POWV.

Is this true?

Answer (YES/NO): NO